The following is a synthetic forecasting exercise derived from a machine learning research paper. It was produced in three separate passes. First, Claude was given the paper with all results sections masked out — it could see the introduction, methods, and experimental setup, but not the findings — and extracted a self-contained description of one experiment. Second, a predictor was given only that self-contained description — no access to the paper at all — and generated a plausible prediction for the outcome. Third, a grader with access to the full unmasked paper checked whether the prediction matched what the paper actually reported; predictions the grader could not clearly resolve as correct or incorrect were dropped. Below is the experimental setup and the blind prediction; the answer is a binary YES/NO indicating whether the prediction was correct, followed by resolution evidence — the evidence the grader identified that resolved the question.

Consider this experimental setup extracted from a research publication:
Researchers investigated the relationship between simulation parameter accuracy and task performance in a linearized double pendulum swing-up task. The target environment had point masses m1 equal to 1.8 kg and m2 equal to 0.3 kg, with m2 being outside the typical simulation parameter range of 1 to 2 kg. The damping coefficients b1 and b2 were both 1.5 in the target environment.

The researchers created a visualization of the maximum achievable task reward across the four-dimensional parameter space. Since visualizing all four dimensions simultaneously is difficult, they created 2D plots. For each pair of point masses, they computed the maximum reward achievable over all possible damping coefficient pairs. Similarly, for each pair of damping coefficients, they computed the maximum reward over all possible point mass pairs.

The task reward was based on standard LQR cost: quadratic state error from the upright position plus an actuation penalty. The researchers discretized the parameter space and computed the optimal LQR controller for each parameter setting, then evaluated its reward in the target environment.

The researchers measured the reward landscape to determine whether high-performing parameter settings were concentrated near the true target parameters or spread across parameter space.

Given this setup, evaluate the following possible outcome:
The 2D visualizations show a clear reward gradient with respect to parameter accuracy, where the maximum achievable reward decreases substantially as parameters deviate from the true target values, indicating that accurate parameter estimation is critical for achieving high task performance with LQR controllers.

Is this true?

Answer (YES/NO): NO